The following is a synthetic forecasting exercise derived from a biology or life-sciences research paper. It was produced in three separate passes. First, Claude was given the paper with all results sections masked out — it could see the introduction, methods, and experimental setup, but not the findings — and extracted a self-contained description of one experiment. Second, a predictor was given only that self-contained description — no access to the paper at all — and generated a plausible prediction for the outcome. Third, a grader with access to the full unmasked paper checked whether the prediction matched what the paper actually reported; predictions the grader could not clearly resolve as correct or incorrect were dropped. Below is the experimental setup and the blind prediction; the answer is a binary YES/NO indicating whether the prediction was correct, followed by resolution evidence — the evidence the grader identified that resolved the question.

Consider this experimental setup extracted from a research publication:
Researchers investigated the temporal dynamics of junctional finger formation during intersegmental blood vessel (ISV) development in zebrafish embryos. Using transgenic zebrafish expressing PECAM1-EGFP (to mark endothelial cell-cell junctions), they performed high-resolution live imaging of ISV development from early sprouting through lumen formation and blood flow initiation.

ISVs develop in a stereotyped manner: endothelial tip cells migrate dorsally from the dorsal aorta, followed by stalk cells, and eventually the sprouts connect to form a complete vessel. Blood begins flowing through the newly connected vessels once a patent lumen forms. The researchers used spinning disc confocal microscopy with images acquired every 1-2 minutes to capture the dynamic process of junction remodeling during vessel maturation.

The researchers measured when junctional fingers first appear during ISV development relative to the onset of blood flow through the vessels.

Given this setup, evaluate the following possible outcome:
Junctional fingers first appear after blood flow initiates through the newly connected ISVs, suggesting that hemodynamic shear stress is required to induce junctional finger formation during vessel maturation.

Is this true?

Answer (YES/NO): NO